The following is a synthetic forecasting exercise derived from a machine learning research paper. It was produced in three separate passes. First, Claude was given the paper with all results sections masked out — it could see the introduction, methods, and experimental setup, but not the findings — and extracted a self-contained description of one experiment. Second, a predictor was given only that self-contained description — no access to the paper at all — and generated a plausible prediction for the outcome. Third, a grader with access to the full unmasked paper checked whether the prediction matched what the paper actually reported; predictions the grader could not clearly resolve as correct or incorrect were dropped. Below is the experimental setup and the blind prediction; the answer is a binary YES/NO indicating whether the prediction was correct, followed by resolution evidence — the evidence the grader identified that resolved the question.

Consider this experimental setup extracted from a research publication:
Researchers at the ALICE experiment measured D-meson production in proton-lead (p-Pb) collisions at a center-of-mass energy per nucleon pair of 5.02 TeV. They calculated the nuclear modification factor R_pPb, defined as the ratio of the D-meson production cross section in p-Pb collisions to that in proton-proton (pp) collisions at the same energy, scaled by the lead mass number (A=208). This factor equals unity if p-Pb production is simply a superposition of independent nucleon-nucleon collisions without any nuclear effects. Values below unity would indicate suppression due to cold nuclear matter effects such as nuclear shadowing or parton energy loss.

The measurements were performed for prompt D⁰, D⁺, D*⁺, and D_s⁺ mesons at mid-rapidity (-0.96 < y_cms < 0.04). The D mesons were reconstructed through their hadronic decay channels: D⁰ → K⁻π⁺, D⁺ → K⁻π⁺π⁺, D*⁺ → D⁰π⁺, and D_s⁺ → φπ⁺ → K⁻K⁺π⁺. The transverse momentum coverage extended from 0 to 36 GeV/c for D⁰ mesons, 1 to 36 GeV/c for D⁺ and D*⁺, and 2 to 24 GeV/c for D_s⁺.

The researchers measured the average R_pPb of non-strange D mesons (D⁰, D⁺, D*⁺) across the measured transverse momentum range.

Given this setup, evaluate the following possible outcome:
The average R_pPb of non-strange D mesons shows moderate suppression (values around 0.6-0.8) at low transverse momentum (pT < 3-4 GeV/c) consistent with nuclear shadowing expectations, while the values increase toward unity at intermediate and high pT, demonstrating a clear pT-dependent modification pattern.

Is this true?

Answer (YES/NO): NO